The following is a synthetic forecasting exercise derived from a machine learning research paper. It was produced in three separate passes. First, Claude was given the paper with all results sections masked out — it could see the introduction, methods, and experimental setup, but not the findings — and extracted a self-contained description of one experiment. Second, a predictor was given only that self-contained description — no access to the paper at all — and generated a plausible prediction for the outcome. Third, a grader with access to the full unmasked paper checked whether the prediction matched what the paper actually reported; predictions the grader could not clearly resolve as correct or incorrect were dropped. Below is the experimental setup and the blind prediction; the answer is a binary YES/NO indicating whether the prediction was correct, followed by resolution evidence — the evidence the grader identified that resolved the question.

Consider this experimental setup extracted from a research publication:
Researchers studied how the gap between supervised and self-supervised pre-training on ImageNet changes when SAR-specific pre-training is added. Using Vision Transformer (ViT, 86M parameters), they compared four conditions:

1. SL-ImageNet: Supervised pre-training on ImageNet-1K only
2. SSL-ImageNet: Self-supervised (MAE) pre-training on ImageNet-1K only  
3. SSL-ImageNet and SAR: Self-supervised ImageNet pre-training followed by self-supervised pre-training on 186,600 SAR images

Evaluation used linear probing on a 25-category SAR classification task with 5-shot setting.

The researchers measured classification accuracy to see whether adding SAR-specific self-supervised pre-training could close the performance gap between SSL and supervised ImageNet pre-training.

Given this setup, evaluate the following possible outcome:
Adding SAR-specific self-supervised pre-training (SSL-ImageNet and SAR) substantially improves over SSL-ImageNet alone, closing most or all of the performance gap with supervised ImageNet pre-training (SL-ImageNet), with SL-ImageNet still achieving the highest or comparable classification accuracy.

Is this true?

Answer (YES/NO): NO